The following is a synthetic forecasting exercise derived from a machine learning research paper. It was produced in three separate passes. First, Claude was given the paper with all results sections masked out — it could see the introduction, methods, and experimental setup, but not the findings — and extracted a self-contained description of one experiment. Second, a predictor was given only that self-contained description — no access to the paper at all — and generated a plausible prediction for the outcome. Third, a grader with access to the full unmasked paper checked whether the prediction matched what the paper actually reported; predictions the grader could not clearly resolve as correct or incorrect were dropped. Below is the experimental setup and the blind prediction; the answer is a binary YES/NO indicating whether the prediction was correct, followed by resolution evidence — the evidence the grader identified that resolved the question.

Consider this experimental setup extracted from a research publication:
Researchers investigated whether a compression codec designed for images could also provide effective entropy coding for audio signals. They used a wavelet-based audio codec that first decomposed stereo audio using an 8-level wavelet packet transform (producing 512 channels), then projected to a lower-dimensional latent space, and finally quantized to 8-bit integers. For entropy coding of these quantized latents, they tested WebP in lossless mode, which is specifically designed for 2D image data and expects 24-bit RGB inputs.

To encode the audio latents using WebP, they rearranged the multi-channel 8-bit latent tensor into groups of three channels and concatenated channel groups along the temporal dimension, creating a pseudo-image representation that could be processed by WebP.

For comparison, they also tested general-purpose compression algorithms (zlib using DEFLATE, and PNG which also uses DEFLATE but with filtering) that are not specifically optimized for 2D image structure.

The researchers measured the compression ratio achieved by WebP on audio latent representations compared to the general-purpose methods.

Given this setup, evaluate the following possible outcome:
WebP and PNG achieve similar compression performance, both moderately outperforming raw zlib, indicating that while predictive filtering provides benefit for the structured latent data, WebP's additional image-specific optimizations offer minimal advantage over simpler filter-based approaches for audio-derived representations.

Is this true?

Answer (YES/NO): NO